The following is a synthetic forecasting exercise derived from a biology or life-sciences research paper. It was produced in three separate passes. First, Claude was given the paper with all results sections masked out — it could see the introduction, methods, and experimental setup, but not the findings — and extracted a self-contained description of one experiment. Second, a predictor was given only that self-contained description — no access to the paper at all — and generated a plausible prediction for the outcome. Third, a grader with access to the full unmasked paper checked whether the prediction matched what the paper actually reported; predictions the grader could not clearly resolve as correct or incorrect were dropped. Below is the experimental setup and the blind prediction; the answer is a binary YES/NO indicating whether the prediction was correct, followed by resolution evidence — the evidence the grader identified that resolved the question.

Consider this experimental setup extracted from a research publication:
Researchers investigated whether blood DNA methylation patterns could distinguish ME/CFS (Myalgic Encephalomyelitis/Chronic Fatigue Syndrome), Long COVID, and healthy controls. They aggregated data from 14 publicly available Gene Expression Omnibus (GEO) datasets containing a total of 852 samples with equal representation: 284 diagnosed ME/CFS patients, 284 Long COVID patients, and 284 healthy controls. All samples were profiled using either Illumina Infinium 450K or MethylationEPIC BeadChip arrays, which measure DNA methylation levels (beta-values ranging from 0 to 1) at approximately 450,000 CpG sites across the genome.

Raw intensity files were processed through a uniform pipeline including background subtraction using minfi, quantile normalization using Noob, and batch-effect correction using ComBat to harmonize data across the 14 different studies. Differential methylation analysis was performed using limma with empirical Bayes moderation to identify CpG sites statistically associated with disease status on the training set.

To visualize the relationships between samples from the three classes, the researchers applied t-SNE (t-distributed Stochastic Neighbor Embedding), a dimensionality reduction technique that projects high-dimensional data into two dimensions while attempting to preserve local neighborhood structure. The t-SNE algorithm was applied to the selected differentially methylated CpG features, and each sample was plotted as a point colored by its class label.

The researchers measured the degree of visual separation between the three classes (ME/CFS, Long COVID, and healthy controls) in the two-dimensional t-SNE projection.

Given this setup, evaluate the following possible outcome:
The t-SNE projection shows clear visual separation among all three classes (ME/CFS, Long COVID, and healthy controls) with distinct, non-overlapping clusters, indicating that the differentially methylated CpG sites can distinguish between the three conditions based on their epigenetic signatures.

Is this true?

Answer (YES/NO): NO